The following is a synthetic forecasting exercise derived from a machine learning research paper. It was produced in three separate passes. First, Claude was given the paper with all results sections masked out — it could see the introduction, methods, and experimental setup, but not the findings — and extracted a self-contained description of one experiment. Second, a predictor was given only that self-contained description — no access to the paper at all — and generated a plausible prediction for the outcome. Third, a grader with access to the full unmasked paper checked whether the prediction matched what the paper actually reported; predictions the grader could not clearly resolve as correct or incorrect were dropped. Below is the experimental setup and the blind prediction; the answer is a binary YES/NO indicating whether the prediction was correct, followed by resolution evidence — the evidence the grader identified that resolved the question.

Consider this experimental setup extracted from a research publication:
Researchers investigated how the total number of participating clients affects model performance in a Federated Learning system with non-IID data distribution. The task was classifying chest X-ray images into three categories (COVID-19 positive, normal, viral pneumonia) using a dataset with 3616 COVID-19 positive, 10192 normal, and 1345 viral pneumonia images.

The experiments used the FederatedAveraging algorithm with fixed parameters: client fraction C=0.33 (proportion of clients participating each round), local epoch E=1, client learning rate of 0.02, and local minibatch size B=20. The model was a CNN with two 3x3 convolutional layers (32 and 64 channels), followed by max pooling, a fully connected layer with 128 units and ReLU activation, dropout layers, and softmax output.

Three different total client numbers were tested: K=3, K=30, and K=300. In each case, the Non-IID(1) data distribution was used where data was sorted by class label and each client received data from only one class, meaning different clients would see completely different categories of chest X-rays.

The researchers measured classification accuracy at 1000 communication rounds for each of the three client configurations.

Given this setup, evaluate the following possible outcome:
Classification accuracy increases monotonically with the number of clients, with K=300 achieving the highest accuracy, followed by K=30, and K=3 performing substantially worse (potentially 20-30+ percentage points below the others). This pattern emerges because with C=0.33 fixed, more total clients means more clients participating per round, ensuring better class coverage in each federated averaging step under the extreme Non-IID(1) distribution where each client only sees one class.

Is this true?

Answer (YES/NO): NO